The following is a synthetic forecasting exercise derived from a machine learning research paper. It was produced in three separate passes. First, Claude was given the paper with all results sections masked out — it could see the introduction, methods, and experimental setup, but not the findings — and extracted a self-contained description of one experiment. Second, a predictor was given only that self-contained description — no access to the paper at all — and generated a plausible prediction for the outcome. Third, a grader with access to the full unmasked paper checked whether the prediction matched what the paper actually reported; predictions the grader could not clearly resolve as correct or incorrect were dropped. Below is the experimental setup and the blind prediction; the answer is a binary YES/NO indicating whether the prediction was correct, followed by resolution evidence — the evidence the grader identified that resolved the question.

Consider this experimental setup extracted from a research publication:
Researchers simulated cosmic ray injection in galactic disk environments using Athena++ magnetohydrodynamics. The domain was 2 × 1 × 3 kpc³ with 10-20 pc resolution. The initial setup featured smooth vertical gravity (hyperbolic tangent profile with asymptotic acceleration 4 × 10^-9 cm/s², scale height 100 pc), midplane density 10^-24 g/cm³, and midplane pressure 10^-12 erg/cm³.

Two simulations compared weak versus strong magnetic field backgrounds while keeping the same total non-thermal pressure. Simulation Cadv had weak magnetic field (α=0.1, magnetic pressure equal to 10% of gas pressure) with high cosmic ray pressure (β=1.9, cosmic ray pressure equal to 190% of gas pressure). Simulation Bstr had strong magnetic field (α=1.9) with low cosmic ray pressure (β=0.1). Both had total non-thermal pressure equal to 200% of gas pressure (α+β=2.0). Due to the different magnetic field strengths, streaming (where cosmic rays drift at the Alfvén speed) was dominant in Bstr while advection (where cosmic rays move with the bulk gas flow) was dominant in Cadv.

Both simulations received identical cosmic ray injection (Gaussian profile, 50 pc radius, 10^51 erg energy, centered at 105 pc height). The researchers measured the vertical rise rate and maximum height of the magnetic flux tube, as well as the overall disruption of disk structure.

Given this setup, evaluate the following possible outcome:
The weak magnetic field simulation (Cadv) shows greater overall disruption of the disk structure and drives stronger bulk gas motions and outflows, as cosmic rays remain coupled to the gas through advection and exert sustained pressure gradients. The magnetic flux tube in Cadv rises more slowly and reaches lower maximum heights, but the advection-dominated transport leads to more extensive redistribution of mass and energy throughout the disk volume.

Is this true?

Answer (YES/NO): NO